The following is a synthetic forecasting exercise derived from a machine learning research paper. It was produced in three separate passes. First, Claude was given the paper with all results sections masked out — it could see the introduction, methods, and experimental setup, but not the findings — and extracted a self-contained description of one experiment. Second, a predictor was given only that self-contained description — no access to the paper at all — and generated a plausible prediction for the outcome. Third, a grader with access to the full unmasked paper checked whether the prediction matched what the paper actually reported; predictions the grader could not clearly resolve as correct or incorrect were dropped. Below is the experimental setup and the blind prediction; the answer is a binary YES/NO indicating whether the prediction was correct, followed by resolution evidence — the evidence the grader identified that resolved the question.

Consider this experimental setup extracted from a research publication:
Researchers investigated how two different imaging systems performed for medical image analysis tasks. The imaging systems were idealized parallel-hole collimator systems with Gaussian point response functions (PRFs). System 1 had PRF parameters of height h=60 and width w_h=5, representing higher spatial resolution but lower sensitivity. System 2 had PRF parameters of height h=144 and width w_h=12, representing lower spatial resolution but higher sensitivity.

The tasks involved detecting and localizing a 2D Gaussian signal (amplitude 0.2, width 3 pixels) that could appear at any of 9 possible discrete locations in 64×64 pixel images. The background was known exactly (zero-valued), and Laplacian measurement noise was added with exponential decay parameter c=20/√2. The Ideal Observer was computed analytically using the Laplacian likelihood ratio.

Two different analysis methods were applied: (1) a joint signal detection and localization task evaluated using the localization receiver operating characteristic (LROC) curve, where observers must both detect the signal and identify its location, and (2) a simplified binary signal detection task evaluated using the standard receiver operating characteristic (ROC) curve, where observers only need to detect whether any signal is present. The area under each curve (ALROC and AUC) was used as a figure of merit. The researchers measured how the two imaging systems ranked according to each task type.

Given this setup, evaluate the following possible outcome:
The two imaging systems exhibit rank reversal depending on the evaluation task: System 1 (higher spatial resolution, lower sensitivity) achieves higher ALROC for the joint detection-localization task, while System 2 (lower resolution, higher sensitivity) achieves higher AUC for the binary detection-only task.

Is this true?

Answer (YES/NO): YES